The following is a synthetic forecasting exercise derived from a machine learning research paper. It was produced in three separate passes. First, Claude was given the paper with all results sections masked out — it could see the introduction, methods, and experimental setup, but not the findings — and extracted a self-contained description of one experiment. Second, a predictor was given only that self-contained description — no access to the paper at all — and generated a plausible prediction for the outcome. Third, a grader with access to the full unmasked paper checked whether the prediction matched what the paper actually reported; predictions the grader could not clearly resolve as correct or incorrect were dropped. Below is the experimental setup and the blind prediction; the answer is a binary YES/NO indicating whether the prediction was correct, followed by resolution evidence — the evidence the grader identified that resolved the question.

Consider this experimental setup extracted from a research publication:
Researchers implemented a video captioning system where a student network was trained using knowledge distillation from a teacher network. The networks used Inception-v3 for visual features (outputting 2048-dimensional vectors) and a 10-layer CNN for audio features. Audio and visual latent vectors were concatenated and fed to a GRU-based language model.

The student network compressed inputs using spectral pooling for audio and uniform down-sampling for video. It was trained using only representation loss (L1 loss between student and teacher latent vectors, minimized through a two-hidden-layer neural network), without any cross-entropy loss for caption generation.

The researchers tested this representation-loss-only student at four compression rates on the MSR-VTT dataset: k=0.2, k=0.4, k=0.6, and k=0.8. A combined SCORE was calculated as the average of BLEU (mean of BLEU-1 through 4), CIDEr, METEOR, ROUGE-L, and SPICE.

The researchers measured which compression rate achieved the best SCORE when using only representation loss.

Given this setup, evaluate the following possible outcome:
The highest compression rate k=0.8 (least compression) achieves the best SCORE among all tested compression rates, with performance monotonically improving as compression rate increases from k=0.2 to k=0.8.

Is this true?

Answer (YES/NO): NO